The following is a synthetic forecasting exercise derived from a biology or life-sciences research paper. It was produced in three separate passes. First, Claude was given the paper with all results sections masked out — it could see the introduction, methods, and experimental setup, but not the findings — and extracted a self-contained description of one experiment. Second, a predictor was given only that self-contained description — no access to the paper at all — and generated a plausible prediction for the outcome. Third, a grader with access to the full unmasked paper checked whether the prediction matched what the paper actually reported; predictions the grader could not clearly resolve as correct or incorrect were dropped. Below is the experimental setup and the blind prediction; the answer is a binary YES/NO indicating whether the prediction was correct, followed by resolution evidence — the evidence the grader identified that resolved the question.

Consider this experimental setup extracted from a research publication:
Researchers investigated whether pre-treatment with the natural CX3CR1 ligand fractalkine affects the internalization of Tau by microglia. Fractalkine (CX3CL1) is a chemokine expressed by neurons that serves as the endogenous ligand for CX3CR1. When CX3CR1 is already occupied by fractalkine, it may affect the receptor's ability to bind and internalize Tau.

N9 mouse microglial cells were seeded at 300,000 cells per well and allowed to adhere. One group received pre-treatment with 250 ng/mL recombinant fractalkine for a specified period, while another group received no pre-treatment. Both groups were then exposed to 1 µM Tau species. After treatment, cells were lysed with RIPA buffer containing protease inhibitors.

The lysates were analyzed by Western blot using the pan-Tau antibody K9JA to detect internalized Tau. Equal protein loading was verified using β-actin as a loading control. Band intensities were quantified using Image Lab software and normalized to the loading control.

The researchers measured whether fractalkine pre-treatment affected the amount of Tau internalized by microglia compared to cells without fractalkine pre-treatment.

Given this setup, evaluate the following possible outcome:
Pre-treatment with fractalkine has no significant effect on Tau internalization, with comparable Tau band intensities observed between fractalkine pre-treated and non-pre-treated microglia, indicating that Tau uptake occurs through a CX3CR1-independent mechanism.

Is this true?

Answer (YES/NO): NO